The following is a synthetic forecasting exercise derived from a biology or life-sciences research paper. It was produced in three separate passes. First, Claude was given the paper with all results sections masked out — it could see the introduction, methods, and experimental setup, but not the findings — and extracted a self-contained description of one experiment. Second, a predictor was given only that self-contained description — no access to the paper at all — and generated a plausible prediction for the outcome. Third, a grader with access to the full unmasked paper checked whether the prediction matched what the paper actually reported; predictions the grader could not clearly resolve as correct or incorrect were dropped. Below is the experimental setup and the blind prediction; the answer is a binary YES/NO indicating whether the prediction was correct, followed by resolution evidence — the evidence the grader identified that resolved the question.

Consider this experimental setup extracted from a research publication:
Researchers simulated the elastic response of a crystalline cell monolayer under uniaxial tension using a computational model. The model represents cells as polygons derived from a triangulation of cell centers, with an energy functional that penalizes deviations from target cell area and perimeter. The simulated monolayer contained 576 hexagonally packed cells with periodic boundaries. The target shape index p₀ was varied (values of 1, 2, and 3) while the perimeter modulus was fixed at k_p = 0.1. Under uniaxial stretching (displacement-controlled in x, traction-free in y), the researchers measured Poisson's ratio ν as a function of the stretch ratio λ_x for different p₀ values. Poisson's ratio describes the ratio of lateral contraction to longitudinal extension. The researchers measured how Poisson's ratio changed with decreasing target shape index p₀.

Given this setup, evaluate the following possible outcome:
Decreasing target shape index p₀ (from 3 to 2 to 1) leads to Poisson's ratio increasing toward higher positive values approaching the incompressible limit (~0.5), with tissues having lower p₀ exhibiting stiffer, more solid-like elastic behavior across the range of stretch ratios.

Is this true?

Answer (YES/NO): NO